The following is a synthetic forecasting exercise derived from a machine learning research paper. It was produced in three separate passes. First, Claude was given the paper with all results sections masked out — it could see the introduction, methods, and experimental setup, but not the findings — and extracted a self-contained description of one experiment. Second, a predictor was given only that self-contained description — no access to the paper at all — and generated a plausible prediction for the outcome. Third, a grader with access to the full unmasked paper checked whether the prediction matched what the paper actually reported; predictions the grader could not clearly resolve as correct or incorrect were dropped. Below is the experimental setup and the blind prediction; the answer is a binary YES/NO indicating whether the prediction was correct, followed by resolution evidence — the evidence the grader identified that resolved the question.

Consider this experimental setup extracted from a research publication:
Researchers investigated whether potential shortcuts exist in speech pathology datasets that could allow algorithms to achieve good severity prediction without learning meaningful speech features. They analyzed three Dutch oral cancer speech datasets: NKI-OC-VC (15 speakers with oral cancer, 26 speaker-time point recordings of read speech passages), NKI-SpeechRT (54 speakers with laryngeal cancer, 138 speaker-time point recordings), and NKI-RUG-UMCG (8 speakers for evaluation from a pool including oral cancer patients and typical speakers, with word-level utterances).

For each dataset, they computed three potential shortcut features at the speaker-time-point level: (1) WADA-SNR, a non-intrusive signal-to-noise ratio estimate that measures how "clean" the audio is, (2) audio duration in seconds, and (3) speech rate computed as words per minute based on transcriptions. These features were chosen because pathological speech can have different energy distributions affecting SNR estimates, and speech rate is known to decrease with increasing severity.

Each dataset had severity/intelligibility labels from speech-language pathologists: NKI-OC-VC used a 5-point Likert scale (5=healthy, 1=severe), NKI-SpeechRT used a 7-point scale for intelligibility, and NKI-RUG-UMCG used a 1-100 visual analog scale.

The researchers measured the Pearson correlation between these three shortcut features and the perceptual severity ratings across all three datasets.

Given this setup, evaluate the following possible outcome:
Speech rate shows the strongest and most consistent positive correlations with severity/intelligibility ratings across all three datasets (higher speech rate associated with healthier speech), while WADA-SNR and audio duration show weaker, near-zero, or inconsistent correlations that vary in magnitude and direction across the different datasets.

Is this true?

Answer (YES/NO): NO